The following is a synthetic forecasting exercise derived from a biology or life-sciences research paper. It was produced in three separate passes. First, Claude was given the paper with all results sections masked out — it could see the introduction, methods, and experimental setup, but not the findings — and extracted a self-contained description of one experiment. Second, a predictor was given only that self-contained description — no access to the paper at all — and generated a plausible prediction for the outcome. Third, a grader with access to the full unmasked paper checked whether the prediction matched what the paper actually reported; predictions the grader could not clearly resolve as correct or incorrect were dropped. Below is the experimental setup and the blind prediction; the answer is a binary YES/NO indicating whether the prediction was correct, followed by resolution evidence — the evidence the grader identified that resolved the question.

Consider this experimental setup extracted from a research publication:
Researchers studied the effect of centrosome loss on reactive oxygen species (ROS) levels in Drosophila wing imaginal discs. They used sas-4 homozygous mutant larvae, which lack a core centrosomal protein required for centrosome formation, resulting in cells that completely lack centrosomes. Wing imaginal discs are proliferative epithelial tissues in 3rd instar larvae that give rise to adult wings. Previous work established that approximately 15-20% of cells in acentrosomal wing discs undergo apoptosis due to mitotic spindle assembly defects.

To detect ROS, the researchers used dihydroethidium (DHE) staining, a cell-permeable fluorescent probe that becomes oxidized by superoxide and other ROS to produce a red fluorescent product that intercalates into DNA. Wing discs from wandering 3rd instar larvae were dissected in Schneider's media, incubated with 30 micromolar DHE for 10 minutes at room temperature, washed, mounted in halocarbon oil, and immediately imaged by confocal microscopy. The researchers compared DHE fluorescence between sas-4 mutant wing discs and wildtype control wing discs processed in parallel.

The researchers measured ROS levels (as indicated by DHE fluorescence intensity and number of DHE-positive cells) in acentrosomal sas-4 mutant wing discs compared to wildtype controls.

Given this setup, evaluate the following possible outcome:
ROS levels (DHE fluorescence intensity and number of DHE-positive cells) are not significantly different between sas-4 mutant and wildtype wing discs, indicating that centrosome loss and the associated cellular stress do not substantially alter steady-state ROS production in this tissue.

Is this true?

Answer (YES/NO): NO